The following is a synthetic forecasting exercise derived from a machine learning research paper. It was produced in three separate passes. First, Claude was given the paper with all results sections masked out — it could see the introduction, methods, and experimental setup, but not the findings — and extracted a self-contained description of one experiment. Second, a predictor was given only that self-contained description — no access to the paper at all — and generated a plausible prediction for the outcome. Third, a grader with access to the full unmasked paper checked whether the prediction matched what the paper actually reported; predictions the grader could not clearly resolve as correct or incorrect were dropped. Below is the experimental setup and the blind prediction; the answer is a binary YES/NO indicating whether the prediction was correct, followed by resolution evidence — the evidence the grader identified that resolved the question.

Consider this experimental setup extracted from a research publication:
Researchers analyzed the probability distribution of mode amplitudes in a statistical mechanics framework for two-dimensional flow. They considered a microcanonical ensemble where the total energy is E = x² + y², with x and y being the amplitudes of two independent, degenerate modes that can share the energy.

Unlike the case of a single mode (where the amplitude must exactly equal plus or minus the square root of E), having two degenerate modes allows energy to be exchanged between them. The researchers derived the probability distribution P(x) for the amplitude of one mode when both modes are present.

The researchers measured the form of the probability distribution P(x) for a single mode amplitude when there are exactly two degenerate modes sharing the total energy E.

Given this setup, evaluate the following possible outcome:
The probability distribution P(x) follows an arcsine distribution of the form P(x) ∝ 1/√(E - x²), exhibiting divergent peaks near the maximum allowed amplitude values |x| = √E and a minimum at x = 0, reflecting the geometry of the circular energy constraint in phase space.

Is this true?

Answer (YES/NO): YES